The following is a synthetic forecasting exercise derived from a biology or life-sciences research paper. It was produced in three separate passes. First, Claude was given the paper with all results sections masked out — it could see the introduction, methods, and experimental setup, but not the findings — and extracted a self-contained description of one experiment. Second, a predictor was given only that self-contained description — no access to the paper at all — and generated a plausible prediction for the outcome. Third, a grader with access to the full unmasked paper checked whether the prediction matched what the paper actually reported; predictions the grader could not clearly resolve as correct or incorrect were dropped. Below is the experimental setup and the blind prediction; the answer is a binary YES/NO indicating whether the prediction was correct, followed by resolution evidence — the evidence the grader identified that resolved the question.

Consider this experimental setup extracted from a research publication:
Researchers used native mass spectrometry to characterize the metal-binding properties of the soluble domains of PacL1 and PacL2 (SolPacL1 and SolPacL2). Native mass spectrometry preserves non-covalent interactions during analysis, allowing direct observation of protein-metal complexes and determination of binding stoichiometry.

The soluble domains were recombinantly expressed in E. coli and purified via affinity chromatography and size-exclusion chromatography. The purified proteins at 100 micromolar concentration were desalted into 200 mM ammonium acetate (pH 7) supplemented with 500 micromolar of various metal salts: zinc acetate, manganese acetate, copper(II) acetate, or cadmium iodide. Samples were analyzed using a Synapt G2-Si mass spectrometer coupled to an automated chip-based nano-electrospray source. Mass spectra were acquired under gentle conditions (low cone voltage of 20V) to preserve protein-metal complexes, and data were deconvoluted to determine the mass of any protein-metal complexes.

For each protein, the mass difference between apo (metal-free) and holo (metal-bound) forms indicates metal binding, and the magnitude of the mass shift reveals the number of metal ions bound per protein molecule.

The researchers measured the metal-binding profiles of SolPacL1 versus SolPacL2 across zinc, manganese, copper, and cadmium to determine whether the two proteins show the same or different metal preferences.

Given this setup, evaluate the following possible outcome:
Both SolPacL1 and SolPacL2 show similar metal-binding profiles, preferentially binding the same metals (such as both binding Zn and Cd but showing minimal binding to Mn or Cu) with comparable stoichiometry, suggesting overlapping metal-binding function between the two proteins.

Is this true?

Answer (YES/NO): NO